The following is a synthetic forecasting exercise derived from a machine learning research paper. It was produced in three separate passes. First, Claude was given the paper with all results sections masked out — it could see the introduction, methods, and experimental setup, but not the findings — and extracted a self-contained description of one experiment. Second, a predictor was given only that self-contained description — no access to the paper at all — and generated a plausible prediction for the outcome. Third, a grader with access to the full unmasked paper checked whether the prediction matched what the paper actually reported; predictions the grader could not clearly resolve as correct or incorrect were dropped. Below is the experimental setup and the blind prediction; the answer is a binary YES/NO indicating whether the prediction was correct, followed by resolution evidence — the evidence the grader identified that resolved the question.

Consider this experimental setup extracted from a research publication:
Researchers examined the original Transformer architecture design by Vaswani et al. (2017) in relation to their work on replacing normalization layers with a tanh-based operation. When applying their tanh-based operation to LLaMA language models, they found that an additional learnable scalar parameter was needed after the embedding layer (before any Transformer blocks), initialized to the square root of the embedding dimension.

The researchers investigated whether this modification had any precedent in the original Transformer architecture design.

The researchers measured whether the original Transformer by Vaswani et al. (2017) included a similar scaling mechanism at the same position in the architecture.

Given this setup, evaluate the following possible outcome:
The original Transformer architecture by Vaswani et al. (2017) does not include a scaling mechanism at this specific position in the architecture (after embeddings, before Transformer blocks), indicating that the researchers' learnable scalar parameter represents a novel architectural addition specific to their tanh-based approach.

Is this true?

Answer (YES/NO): NO